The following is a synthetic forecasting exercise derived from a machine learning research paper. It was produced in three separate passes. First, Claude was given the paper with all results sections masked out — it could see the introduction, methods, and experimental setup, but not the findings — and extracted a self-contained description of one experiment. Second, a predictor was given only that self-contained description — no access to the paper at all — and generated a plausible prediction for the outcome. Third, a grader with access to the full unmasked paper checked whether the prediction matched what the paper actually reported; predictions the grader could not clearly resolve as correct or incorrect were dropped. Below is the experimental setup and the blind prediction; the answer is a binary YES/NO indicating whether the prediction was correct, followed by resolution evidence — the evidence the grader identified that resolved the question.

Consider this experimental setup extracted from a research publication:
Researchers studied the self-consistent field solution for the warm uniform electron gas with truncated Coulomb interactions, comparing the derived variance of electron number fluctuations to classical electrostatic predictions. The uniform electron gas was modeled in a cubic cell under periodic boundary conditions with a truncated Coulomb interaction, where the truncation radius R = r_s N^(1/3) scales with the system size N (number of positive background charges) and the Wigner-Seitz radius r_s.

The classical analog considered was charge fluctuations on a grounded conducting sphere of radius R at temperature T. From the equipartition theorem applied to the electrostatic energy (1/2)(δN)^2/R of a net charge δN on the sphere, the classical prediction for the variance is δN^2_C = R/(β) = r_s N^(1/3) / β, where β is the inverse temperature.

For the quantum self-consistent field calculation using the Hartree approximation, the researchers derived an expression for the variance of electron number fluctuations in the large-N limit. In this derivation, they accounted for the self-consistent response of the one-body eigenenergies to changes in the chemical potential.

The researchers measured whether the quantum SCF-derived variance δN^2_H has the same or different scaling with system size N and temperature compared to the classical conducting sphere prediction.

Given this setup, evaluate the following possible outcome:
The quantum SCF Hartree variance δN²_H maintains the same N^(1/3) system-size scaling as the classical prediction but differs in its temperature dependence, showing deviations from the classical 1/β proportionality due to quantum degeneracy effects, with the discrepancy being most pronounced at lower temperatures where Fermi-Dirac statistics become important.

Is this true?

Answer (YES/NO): NO